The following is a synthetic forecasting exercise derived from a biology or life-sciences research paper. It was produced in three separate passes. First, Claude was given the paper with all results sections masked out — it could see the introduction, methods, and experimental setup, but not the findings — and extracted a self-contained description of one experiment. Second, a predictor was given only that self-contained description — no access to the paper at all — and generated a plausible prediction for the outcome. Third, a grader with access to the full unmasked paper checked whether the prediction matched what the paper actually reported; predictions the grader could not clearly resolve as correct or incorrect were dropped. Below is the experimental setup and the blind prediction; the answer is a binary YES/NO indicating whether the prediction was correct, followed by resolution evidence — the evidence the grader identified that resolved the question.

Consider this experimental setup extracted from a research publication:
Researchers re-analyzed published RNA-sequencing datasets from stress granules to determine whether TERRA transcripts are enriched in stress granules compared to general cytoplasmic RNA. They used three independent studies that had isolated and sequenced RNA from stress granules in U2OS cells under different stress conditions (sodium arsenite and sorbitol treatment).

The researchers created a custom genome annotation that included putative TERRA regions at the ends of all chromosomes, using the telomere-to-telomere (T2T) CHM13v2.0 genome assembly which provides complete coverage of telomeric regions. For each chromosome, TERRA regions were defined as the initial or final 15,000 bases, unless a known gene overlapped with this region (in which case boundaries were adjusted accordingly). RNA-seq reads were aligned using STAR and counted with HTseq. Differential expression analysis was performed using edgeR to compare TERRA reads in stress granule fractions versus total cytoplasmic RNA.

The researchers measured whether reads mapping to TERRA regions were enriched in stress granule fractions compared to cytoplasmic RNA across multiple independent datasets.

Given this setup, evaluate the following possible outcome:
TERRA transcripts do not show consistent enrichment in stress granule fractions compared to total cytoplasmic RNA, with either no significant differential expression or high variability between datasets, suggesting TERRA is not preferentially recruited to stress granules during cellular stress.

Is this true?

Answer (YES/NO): NO